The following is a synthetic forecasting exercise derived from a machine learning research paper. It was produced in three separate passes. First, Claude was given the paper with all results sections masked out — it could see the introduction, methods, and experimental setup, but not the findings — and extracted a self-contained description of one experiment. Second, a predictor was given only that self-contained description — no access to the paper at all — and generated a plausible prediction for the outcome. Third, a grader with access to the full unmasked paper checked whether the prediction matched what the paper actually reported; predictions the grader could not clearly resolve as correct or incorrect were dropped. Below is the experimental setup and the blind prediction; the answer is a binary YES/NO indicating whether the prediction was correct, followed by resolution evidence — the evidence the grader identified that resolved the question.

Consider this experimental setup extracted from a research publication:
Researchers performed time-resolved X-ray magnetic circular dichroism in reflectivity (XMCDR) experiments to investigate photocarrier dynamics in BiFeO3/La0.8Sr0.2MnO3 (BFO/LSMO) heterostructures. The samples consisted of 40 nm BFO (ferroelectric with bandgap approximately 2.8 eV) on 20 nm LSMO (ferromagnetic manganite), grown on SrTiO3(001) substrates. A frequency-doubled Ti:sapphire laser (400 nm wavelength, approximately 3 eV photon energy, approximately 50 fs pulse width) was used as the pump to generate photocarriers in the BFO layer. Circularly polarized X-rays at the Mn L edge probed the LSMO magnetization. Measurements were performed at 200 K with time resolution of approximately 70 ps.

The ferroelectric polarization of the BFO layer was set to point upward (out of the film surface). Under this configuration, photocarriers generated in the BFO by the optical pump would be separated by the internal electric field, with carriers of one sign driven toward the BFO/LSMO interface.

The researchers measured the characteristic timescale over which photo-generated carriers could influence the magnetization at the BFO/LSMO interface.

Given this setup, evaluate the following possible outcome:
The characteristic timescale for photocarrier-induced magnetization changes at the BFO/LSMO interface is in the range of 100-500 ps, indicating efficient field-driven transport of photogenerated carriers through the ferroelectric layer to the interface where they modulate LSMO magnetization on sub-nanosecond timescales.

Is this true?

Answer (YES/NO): NO